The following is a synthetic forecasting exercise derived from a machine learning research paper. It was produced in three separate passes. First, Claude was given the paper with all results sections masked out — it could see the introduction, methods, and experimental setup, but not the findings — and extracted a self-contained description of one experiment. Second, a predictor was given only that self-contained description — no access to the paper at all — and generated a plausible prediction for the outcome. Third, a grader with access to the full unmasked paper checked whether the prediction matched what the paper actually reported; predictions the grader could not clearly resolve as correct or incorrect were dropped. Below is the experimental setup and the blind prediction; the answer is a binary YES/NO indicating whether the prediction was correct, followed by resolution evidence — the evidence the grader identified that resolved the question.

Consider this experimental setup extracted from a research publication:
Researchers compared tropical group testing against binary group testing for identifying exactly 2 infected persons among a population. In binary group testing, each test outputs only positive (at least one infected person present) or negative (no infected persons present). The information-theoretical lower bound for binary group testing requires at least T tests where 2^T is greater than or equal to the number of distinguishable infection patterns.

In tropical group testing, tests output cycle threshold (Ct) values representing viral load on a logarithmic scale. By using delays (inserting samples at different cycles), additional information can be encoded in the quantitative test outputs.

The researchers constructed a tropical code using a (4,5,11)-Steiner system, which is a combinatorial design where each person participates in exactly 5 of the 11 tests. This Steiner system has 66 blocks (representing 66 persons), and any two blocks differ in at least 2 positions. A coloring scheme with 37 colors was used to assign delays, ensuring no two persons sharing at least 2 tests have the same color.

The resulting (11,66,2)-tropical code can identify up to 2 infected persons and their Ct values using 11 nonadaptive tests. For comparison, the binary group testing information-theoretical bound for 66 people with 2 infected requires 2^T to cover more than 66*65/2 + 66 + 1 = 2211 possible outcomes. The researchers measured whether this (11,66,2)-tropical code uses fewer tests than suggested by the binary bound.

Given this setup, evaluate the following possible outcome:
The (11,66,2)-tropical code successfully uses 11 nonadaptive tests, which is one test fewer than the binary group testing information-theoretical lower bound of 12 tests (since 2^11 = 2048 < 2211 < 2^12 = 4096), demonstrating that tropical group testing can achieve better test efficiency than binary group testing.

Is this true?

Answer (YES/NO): YES